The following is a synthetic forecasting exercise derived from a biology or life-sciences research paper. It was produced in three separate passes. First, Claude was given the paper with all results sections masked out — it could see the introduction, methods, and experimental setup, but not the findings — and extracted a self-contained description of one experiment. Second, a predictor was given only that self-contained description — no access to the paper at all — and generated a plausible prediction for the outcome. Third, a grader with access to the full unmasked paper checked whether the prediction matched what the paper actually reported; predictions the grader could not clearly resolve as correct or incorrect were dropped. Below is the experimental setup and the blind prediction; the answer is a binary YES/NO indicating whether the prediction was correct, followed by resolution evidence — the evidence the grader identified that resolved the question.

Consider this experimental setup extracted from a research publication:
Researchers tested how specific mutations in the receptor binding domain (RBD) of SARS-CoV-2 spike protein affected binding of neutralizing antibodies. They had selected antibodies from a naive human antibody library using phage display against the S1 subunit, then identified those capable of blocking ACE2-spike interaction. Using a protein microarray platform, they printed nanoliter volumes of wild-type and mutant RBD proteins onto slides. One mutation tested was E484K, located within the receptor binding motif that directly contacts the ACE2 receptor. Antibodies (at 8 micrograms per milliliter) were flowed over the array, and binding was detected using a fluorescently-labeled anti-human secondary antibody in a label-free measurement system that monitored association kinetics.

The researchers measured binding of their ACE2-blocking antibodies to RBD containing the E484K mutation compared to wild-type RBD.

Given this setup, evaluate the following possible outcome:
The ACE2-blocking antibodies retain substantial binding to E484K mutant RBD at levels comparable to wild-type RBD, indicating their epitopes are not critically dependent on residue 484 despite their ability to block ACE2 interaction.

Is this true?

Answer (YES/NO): NO